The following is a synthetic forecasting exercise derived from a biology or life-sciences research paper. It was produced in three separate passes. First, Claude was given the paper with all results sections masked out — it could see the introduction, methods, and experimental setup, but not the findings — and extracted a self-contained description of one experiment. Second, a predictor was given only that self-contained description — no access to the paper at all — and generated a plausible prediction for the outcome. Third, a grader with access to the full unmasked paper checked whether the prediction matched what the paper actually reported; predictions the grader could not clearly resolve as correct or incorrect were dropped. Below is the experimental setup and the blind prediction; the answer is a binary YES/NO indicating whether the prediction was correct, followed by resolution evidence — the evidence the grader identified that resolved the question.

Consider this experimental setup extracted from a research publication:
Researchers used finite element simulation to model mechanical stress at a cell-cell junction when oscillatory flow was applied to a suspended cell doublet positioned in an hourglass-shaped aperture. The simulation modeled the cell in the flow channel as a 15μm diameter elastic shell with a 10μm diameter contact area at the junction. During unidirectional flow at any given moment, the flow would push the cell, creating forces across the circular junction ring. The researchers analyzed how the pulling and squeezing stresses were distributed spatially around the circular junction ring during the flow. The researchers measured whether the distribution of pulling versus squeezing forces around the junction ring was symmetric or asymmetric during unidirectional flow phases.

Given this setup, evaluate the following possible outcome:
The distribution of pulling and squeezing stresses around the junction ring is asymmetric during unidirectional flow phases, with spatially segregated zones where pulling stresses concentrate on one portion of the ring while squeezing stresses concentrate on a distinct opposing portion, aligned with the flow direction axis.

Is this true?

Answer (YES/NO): YES